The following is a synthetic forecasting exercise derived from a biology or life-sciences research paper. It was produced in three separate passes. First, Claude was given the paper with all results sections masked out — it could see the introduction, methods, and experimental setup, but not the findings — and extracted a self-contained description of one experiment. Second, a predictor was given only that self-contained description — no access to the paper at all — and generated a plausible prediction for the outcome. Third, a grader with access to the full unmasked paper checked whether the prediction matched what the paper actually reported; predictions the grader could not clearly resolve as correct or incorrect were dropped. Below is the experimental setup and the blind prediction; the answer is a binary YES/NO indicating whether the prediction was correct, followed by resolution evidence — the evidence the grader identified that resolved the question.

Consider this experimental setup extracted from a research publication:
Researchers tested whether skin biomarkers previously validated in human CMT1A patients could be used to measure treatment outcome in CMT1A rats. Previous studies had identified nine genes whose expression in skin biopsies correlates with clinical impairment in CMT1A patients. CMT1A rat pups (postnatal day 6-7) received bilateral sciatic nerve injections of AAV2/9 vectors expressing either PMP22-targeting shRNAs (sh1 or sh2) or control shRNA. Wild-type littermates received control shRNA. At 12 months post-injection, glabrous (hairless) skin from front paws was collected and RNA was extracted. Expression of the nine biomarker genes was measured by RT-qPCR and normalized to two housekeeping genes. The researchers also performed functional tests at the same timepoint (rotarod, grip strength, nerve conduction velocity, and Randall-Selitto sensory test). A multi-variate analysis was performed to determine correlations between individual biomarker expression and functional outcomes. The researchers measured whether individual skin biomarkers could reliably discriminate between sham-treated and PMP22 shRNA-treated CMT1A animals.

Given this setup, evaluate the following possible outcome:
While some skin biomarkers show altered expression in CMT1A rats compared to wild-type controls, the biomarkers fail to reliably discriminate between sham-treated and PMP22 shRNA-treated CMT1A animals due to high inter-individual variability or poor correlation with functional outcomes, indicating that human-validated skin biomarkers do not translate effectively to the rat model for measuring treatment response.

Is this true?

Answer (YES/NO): NO